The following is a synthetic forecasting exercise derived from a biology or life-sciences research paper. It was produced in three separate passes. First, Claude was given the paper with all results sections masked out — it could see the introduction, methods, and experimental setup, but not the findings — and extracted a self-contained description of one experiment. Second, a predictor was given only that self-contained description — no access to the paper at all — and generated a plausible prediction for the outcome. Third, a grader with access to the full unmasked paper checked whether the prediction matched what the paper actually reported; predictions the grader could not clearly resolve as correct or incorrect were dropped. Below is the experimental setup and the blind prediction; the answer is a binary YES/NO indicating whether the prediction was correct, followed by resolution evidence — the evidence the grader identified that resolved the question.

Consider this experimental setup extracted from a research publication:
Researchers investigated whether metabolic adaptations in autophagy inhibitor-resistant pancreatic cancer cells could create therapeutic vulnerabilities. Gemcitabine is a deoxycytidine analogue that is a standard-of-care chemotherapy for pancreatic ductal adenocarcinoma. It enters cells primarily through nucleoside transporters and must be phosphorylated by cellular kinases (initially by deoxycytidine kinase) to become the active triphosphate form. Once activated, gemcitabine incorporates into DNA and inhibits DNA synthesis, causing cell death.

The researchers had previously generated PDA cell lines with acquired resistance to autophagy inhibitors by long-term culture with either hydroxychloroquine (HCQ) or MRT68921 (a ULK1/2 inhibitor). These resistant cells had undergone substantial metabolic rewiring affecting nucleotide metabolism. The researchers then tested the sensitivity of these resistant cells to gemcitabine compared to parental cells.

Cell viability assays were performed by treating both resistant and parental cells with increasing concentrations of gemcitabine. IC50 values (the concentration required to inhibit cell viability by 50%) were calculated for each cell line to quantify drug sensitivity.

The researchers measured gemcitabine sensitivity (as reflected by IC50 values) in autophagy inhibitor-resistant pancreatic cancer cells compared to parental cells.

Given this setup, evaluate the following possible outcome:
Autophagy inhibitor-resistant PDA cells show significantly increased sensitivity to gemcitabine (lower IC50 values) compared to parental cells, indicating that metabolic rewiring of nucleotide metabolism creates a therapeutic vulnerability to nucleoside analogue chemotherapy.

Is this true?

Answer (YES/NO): YES